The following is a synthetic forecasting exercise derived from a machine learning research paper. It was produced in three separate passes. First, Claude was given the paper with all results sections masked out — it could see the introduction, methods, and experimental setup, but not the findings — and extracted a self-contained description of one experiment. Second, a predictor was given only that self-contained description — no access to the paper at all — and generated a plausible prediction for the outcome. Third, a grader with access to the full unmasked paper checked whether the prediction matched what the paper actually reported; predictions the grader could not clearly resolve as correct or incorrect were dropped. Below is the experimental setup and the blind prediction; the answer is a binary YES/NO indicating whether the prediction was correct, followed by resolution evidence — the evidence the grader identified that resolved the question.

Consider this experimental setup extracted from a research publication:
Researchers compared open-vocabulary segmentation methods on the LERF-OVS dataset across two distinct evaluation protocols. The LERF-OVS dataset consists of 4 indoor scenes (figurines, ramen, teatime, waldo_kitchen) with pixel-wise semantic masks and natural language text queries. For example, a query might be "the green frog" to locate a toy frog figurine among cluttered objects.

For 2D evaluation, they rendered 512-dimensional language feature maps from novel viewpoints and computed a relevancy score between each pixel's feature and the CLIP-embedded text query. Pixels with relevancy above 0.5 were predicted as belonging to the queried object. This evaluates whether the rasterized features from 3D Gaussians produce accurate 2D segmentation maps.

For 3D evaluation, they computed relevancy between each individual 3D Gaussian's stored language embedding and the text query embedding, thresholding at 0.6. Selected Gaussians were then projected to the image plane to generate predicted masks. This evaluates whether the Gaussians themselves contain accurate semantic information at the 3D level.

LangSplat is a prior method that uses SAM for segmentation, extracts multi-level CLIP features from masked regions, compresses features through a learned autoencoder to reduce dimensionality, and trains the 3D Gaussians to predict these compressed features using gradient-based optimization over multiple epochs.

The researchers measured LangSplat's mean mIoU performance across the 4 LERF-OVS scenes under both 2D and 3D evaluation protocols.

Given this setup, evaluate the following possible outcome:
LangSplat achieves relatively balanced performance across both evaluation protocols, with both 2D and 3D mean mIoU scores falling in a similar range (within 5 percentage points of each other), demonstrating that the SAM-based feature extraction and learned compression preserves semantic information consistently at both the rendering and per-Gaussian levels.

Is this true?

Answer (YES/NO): NO